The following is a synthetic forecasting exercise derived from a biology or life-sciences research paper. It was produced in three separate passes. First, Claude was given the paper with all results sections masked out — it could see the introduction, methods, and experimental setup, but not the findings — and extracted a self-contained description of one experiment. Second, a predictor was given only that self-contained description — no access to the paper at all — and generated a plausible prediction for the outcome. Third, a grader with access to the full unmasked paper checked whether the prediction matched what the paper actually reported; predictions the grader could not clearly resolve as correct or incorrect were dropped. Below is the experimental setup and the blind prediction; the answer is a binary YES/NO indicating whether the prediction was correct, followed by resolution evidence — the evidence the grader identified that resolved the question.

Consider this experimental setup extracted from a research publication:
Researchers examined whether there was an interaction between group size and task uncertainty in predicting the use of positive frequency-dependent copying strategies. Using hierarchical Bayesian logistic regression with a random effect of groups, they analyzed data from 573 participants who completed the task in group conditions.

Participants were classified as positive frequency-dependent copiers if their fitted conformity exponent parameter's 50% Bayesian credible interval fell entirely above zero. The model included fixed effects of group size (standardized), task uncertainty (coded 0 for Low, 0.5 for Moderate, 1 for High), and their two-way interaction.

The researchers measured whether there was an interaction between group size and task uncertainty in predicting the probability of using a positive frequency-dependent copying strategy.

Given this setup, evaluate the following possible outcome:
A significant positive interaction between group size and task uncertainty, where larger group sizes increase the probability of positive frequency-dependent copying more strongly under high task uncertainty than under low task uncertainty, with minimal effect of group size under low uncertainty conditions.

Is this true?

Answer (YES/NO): NO